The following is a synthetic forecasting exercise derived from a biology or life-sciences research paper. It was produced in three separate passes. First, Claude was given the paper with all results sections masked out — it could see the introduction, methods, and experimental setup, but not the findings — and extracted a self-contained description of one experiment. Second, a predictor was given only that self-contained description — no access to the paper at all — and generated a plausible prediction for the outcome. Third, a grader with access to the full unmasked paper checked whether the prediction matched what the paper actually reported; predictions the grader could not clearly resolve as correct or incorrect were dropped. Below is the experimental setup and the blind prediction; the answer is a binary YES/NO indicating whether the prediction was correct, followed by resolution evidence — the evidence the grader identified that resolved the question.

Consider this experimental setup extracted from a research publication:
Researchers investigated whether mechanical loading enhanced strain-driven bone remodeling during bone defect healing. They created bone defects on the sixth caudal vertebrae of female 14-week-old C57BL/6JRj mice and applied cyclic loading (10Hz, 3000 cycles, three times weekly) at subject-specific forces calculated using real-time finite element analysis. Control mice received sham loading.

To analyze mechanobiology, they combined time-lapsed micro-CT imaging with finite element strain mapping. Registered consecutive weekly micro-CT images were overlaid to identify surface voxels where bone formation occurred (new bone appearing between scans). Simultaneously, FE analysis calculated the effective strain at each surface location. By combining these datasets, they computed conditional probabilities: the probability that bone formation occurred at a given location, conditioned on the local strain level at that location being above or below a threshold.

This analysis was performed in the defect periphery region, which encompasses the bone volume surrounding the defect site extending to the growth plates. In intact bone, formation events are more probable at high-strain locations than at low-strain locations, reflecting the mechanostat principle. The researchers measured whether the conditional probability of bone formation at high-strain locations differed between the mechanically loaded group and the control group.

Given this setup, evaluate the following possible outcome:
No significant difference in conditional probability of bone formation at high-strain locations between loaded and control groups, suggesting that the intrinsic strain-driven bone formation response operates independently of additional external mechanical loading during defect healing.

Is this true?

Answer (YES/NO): NO